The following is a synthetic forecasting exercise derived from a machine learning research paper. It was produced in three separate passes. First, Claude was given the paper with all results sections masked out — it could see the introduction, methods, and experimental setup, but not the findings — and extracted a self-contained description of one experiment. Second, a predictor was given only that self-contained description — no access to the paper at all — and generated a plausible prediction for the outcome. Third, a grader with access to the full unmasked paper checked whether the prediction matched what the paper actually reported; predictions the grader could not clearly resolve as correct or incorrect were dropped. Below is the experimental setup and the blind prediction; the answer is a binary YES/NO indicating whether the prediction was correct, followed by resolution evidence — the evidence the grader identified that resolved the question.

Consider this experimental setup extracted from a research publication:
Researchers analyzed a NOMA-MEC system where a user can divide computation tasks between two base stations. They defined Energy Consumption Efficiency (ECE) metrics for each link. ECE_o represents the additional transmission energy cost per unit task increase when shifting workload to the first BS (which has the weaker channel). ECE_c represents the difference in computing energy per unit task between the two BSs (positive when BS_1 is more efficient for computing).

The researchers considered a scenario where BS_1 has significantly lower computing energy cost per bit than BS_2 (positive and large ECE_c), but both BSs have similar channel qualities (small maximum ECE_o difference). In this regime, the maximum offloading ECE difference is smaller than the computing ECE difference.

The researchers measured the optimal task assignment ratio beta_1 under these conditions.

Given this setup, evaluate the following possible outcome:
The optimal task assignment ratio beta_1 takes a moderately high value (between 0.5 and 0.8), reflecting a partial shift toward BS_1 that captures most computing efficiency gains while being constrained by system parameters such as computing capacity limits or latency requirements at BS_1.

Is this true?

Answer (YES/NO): NO